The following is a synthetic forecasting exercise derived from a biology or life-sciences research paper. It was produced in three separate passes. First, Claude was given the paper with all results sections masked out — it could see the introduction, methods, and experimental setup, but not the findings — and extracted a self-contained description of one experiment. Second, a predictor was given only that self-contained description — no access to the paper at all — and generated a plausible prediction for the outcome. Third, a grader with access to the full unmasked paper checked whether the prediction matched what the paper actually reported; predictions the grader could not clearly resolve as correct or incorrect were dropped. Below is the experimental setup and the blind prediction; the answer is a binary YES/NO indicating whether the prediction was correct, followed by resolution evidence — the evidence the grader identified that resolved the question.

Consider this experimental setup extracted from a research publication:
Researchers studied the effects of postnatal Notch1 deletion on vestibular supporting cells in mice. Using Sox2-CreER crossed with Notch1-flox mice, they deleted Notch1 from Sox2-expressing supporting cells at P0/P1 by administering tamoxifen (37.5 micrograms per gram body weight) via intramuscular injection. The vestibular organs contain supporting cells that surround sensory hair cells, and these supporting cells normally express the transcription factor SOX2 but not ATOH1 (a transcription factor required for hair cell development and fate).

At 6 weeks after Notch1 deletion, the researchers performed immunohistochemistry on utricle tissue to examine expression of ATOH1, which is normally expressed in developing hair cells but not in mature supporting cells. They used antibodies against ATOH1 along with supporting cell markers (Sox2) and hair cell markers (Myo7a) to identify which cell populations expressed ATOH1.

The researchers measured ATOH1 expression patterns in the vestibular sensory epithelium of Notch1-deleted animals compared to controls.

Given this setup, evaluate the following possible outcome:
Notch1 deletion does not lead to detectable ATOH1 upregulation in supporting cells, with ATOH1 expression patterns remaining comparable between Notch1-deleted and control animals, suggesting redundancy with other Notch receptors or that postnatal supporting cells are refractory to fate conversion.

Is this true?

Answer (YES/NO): NO